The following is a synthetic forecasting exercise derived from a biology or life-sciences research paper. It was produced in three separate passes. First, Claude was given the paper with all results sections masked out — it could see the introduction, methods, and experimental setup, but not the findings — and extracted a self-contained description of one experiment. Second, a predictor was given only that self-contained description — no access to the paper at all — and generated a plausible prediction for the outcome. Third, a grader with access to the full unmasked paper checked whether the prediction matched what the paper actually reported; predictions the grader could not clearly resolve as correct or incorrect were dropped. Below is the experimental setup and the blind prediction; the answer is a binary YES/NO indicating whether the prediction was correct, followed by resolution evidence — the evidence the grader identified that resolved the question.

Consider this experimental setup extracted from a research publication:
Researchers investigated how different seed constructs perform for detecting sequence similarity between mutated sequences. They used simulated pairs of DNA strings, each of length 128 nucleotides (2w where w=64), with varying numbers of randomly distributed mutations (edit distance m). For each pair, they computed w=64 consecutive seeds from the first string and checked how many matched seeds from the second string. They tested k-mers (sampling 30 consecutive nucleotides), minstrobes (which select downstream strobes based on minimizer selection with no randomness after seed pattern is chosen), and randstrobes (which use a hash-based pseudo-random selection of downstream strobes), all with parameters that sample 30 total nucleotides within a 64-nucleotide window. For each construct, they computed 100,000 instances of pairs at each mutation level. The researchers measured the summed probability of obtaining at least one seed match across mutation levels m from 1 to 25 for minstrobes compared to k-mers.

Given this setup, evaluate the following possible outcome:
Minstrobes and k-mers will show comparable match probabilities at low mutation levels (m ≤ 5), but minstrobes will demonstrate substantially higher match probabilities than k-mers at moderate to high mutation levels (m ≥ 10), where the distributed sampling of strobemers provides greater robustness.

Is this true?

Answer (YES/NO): NO